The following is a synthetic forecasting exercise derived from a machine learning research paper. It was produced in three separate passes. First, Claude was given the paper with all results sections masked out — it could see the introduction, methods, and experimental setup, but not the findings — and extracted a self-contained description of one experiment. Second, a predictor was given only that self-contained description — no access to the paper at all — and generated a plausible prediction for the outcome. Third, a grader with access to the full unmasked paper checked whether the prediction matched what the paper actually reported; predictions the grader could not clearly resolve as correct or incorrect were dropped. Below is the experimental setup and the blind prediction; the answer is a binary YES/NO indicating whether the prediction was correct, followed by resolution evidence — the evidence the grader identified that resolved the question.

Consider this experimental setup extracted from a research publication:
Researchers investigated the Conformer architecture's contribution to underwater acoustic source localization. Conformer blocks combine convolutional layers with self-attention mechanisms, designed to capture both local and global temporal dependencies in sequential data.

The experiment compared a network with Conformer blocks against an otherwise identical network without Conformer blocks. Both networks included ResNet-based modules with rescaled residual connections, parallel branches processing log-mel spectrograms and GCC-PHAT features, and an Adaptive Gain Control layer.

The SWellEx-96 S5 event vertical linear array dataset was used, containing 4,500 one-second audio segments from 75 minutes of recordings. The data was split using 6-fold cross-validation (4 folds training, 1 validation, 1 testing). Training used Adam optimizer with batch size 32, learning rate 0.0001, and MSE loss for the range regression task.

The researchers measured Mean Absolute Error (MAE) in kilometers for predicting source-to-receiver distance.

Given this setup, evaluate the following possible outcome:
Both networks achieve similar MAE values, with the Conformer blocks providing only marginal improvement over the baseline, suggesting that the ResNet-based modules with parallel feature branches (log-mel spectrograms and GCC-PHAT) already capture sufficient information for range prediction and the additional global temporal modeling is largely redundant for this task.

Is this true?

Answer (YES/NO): NO